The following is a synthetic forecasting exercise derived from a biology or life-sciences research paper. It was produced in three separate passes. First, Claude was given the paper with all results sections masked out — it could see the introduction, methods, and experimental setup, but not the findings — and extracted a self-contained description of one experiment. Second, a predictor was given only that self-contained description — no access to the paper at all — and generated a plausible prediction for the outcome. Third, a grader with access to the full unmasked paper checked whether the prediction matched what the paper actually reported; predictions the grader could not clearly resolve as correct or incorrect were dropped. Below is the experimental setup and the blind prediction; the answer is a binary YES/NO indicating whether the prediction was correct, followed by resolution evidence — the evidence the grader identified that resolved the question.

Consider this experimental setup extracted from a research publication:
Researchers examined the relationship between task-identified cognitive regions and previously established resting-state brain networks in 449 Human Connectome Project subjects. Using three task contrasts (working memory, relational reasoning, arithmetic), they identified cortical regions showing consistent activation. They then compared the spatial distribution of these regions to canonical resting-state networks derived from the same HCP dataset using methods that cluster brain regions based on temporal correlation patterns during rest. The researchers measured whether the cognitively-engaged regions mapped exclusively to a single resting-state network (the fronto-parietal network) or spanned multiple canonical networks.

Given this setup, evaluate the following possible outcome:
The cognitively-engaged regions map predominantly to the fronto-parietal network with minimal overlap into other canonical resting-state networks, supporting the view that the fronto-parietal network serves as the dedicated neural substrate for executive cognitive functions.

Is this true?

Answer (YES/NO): NO